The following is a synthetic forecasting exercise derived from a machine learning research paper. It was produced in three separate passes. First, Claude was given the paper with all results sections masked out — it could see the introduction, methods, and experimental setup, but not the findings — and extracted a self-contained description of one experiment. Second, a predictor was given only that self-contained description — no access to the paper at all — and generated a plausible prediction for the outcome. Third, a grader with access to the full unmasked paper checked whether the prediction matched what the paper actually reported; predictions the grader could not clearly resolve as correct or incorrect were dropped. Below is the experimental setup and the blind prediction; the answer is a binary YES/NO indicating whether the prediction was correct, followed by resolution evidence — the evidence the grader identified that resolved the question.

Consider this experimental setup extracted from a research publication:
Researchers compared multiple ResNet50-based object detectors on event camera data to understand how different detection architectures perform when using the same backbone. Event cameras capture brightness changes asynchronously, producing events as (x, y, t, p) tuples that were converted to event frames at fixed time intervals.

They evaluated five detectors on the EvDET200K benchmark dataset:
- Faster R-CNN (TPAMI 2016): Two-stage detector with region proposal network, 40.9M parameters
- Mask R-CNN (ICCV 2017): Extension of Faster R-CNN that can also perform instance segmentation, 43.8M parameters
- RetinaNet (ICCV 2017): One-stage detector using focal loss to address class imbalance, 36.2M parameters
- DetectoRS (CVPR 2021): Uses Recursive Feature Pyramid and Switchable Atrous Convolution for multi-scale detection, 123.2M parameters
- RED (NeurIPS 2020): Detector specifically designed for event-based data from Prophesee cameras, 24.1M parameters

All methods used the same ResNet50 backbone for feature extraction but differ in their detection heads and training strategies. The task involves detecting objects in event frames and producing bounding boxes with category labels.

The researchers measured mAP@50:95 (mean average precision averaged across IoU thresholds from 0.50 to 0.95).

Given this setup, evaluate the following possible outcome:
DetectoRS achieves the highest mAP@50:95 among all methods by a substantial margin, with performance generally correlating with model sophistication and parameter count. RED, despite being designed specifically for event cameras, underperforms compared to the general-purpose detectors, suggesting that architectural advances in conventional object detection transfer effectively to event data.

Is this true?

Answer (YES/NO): NO